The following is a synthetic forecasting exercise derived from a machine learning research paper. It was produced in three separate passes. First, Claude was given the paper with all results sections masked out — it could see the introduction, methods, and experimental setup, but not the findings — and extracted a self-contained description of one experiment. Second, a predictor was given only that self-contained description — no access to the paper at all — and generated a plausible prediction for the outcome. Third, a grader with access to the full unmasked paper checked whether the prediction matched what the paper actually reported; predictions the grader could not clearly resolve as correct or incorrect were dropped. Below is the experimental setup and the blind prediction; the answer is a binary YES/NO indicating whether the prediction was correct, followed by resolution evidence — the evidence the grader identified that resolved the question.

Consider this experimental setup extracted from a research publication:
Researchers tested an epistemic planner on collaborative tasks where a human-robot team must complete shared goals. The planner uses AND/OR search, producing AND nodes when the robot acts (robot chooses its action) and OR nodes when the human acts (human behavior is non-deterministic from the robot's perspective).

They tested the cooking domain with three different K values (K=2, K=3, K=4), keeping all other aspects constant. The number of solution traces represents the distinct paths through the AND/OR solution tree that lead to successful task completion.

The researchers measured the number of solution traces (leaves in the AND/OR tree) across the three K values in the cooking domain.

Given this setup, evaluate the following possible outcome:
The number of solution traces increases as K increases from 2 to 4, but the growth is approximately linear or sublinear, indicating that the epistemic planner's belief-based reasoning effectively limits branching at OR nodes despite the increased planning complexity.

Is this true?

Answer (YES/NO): NO